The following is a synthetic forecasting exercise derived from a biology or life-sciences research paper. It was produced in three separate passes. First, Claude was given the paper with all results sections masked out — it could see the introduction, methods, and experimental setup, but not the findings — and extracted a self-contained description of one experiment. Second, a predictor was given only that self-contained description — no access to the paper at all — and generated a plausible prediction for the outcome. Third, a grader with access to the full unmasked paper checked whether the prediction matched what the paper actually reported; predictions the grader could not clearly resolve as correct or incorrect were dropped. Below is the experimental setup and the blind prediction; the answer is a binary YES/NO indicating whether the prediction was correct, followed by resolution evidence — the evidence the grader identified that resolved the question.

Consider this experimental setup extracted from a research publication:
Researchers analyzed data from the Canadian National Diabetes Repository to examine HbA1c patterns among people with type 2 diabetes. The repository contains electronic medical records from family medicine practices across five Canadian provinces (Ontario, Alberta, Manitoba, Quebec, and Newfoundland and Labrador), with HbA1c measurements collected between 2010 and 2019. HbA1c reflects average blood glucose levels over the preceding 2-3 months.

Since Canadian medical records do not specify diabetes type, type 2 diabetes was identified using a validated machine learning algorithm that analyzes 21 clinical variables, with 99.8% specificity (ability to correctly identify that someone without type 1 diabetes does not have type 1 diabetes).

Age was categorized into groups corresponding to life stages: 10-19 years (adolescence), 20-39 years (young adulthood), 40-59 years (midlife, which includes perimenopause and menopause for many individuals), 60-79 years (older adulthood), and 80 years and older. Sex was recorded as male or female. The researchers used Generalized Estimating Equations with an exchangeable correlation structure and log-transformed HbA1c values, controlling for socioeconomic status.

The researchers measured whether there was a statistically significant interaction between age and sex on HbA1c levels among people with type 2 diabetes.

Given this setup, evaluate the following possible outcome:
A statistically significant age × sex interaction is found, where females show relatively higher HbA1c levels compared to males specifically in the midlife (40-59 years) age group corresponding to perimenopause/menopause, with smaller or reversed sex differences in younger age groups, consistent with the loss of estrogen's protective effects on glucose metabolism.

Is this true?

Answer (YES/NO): NO